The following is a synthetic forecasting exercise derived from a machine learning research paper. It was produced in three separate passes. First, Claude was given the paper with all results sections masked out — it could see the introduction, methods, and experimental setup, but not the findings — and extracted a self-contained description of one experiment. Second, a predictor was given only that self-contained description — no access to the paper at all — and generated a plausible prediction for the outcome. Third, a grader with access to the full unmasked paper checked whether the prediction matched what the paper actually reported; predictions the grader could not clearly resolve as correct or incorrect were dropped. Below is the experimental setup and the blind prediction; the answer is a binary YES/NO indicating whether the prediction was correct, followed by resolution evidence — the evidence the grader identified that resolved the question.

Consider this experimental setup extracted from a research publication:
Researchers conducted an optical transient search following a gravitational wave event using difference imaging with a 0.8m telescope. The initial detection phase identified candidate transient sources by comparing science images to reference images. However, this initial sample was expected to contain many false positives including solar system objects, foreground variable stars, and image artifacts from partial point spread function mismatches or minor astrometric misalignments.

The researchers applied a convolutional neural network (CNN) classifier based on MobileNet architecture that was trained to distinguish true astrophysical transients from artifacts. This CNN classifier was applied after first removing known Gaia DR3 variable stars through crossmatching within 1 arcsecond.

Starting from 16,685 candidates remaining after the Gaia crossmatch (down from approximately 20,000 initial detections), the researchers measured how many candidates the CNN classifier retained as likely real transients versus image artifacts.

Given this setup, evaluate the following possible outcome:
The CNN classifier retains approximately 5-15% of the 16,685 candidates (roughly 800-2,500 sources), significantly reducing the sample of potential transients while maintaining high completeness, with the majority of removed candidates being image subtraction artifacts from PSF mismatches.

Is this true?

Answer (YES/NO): NO